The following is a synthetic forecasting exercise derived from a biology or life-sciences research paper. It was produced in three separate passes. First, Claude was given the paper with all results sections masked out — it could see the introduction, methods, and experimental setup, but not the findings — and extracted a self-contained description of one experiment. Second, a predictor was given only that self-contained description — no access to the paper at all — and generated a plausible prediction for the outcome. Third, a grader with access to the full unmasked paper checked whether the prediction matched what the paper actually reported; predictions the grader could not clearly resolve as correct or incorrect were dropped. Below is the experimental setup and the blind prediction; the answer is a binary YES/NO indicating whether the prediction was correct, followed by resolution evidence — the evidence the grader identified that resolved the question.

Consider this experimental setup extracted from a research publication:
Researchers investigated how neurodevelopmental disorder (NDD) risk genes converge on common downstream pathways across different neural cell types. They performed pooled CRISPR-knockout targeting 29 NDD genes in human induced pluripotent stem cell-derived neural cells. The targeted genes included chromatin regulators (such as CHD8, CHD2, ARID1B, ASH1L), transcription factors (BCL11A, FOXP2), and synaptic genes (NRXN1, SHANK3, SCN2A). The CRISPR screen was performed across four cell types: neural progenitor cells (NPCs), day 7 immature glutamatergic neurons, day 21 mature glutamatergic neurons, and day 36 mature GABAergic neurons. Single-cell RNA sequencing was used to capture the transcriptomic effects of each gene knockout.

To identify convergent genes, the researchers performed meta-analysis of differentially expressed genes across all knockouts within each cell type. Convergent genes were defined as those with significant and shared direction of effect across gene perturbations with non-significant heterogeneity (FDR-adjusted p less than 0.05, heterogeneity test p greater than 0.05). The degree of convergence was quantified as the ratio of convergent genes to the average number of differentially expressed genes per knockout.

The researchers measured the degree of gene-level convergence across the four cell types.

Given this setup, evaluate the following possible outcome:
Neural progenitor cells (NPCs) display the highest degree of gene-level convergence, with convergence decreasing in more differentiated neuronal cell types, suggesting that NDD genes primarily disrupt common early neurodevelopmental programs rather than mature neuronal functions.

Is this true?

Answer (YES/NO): NO